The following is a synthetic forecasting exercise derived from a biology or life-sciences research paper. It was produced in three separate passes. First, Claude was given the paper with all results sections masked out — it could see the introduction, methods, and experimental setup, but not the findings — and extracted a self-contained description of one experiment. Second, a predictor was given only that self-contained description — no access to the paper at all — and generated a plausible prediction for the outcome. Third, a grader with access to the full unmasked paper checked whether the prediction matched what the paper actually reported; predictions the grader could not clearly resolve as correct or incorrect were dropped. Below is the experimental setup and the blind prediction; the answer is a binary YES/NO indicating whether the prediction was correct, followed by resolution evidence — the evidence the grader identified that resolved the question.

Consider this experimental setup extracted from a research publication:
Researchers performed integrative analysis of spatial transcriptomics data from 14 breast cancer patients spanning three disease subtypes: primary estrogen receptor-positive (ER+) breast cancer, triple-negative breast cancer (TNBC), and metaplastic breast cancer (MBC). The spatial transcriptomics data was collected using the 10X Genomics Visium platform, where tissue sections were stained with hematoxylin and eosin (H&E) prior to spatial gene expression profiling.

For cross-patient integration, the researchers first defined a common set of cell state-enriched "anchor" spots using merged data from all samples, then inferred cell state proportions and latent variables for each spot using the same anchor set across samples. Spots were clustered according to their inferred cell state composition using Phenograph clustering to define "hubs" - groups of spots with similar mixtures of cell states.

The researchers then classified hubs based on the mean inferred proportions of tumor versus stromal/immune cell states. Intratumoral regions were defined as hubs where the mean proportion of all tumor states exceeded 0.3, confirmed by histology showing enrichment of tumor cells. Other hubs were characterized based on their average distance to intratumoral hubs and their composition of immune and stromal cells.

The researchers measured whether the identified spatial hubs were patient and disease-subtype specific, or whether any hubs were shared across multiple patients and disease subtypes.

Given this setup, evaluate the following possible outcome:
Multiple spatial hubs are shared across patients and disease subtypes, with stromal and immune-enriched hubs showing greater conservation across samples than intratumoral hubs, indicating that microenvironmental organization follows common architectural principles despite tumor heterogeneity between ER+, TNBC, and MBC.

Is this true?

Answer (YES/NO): YES